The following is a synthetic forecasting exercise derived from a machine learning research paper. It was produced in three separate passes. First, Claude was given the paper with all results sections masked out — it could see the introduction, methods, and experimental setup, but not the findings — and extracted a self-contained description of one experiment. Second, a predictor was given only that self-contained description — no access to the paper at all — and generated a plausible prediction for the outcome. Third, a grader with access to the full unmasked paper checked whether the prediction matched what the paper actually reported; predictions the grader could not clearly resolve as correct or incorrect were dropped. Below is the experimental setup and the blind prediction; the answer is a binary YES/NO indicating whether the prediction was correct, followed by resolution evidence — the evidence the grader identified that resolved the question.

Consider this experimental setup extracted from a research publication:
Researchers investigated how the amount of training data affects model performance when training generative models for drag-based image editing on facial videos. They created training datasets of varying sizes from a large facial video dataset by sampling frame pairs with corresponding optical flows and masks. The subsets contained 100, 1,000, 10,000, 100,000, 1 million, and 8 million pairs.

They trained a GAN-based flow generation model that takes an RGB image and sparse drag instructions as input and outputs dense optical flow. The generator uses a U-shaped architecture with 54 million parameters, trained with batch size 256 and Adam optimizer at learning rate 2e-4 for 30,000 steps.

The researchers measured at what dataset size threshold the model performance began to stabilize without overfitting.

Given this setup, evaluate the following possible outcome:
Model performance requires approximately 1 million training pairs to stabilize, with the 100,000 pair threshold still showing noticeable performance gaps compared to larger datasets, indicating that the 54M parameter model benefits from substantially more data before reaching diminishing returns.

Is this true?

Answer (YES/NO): NO